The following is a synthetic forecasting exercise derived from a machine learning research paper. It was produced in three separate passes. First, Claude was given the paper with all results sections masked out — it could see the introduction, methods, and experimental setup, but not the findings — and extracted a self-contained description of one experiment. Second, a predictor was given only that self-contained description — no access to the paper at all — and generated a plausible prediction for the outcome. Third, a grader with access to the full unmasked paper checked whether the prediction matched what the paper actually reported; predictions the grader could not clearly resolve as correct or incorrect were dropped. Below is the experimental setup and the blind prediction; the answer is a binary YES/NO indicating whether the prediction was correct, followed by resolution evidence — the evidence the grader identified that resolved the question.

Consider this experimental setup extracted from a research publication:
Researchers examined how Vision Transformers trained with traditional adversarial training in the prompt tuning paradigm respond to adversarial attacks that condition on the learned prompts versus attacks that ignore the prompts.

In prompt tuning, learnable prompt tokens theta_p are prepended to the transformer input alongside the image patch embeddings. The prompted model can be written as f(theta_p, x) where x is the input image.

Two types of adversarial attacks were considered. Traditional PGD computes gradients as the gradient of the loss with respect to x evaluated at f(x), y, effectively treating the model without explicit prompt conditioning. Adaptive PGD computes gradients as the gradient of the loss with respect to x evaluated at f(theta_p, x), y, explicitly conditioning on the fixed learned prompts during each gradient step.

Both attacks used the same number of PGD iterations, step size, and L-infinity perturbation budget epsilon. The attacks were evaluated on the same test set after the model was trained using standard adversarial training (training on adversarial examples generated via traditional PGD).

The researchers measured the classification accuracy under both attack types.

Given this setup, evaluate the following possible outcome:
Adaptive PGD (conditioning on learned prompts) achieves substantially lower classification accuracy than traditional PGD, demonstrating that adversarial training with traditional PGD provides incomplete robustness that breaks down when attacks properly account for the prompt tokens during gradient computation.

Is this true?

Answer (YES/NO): YES